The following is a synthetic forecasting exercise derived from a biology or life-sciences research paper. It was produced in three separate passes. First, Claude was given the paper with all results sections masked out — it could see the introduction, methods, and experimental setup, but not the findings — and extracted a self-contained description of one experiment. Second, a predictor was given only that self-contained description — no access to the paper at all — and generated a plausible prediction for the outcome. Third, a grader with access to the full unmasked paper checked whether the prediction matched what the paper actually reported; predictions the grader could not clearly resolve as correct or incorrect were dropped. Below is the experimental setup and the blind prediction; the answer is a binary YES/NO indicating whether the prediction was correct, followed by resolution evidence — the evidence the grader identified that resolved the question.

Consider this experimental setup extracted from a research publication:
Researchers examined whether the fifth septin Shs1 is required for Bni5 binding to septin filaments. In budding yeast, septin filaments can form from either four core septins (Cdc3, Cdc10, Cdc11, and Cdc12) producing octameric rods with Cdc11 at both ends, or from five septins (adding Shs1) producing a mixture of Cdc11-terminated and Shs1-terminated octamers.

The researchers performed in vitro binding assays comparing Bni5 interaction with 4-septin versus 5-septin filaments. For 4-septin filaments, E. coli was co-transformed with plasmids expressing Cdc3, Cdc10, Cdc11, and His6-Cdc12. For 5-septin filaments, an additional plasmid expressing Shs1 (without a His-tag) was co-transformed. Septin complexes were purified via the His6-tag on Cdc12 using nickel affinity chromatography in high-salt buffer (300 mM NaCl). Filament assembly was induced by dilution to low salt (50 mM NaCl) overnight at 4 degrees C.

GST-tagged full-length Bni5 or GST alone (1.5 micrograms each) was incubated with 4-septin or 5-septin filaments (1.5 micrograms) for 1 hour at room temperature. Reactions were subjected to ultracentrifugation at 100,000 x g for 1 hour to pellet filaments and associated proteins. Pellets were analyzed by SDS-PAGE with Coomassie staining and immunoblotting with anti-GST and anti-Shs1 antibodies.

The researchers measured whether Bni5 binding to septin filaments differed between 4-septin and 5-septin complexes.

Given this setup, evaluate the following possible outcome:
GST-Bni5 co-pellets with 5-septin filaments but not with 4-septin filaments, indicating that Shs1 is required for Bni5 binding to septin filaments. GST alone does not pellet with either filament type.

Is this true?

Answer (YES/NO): NO